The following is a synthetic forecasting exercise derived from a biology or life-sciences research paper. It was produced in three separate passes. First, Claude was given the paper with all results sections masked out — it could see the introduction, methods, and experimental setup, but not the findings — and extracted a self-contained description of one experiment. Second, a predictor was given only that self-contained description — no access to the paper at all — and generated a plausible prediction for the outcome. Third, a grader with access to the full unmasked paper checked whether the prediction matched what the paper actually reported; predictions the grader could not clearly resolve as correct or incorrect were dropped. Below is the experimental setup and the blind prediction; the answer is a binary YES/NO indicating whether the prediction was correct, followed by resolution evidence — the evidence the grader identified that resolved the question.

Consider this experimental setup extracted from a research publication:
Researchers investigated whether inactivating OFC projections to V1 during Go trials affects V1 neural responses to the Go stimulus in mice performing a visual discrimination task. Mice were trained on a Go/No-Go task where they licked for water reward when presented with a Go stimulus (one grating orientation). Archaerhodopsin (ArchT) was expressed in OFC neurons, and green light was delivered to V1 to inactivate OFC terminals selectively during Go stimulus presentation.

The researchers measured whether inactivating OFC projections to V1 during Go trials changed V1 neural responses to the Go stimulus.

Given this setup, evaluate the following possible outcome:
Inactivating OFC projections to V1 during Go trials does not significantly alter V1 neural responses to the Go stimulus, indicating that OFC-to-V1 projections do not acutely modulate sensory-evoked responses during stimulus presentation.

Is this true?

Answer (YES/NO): YES